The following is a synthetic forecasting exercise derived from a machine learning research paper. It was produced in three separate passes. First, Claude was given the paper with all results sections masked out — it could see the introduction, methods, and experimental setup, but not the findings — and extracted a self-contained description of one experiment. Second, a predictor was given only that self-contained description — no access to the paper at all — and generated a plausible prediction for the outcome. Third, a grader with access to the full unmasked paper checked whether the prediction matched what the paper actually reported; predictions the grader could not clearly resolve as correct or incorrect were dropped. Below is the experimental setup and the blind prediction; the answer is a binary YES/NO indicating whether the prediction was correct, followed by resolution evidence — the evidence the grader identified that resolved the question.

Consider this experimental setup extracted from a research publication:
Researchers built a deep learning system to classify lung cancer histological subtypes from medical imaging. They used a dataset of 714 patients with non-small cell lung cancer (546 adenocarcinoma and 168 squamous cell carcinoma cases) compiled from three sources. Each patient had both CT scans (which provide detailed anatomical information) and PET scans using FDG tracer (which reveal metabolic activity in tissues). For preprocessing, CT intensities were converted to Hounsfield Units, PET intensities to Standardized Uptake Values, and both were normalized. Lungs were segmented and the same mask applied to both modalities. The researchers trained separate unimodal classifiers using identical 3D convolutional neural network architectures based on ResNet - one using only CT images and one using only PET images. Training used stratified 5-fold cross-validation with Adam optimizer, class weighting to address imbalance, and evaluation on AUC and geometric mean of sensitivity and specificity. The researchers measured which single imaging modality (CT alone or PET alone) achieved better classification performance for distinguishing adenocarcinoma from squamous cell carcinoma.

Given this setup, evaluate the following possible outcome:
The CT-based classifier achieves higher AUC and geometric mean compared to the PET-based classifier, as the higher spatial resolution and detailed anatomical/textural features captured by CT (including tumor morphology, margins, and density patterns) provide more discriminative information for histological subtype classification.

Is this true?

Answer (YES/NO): NO